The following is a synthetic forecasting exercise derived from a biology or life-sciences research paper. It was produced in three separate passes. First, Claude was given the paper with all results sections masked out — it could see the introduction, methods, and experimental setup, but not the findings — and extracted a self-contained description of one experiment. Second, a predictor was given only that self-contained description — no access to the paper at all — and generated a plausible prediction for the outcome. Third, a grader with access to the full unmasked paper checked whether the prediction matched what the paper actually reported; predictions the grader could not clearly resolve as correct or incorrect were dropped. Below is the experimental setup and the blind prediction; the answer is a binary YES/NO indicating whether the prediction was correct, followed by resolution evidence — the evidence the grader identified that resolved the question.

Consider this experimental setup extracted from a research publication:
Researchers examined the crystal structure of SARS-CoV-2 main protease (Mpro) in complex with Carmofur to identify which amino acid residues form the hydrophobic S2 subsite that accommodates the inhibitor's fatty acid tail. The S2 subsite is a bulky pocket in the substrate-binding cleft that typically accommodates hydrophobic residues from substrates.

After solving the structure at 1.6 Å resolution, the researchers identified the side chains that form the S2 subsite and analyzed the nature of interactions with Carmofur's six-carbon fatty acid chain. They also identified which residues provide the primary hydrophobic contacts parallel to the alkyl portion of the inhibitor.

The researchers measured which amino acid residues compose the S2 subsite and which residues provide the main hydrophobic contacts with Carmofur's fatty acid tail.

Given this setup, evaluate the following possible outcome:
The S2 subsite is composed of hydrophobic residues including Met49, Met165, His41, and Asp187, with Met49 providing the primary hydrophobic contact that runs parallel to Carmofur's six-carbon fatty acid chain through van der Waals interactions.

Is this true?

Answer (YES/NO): NO